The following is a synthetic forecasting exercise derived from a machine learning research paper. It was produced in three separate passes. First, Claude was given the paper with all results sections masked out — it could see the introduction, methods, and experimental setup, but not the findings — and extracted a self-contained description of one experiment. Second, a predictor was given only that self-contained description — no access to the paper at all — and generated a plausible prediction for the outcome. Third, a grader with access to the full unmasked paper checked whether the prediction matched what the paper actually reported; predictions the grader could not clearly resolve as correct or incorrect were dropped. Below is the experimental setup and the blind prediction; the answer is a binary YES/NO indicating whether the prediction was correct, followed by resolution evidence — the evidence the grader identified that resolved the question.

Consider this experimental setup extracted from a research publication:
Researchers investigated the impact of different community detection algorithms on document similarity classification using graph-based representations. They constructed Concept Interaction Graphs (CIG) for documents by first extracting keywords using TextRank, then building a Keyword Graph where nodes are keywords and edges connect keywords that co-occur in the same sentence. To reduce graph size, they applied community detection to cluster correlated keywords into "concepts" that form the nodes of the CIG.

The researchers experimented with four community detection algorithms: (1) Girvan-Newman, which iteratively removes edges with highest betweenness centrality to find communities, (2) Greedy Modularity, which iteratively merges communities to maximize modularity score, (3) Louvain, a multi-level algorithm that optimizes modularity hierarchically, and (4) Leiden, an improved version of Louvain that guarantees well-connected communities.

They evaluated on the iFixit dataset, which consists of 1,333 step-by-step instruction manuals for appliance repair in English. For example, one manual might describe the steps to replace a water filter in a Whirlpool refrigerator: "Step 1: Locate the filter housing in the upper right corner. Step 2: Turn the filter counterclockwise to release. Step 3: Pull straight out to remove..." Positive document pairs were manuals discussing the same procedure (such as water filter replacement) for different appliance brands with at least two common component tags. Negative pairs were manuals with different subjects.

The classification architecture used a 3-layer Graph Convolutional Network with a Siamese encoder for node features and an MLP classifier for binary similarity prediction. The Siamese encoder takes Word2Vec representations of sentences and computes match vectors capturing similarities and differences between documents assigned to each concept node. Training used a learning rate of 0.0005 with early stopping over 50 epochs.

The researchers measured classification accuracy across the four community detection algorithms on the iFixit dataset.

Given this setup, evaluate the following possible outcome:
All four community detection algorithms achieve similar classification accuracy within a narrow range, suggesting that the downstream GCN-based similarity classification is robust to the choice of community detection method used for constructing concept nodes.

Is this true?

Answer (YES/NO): YES